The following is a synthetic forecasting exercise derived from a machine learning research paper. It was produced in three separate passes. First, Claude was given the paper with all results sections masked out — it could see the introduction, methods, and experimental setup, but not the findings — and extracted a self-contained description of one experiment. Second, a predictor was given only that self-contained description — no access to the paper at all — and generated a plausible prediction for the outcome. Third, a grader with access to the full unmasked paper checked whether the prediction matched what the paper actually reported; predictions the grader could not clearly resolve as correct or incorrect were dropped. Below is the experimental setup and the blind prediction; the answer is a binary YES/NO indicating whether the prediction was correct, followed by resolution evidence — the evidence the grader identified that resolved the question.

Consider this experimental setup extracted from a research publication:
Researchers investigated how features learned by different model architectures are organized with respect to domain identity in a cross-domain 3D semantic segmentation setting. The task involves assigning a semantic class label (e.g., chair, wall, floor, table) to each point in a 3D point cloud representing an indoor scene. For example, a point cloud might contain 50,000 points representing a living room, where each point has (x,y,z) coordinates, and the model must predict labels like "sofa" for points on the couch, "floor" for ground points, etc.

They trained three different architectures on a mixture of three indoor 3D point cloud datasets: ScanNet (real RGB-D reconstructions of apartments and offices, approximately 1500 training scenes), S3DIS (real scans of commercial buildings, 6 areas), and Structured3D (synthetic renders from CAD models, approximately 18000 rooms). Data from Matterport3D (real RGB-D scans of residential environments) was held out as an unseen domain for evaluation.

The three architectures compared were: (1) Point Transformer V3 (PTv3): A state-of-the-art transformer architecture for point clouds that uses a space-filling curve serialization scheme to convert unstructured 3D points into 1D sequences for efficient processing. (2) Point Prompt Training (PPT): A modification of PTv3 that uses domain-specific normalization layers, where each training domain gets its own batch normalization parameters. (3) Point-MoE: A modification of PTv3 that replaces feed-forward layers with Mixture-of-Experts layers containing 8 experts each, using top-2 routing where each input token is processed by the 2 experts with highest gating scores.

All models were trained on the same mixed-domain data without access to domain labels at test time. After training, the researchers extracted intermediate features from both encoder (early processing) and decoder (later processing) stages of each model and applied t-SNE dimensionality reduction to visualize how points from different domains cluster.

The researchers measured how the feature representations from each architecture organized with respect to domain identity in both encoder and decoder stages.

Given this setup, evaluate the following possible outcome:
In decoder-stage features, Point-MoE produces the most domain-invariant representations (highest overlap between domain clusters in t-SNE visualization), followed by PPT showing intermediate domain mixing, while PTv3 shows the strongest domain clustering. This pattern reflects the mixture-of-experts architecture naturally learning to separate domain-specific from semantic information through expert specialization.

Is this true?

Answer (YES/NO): NO